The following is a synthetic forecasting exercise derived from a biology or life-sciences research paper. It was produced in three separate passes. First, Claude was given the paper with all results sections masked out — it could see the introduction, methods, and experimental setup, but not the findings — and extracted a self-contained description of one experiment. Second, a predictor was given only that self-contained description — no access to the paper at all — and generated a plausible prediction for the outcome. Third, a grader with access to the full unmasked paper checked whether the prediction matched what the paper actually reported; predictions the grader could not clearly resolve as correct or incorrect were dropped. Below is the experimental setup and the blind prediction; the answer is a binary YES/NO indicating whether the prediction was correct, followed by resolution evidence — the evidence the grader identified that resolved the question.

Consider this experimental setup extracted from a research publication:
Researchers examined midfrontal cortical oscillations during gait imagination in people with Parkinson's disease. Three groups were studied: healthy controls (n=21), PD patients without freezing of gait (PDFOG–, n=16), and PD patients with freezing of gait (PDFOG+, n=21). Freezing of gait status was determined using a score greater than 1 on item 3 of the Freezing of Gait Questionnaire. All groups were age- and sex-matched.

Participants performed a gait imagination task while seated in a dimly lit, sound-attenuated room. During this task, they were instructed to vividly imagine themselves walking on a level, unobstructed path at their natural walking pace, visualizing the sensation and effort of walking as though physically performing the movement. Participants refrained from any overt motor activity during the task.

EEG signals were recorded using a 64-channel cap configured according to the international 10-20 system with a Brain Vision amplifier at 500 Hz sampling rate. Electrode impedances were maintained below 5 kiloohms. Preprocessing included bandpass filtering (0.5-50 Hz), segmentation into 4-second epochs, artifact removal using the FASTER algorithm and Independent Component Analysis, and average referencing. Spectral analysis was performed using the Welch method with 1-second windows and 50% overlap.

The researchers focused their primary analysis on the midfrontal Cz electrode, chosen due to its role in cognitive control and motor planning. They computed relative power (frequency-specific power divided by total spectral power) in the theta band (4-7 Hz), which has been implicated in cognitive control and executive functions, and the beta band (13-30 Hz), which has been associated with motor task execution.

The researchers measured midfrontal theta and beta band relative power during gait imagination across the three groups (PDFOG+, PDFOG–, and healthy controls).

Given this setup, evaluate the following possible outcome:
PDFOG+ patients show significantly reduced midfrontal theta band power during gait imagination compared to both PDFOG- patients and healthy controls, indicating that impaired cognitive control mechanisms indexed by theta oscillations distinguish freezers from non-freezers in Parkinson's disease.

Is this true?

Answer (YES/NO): NO